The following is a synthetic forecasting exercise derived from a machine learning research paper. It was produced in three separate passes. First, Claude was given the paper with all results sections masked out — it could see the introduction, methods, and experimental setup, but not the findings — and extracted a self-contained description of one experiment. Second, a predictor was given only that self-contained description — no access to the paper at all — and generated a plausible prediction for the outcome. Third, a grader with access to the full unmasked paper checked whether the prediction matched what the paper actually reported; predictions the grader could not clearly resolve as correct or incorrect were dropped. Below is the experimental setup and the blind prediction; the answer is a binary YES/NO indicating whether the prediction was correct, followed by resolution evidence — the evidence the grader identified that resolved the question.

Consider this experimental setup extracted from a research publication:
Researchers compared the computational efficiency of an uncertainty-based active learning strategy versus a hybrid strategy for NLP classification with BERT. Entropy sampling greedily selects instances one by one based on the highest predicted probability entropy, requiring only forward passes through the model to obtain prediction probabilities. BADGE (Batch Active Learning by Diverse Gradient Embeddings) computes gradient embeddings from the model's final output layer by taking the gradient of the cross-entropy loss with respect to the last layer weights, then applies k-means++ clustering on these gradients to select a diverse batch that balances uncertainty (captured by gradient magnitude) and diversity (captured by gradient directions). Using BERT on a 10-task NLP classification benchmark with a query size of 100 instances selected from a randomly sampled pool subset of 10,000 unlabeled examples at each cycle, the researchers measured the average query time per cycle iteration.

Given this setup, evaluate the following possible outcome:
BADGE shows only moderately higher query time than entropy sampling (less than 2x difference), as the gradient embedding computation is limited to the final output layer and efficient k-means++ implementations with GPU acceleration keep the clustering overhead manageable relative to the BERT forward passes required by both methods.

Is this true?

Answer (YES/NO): YES